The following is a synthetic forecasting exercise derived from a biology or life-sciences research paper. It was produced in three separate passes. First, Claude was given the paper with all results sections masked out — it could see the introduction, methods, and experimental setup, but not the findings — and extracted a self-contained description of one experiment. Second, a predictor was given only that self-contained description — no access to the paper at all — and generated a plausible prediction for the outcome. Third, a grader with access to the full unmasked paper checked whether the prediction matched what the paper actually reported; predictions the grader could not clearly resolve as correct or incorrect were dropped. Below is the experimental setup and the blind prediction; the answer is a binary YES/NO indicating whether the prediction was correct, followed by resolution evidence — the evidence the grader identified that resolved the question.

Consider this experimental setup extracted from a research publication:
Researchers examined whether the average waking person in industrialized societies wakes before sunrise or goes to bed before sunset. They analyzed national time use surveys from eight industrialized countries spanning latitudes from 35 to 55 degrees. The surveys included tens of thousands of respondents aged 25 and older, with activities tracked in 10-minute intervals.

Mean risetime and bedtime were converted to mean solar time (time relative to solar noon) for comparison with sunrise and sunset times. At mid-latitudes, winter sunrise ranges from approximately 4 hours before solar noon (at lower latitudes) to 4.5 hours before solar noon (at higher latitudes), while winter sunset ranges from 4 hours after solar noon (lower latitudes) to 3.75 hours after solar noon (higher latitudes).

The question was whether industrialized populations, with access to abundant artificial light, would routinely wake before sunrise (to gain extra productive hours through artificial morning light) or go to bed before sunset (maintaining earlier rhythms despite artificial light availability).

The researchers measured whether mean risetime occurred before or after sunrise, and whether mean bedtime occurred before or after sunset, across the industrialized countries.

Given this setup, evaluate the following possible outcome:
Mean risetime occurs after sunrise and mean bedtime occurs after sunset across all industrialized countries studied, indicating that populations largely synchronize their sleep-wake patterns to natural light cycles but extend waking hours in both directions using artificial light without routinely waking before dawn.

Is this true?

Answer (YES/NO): NO